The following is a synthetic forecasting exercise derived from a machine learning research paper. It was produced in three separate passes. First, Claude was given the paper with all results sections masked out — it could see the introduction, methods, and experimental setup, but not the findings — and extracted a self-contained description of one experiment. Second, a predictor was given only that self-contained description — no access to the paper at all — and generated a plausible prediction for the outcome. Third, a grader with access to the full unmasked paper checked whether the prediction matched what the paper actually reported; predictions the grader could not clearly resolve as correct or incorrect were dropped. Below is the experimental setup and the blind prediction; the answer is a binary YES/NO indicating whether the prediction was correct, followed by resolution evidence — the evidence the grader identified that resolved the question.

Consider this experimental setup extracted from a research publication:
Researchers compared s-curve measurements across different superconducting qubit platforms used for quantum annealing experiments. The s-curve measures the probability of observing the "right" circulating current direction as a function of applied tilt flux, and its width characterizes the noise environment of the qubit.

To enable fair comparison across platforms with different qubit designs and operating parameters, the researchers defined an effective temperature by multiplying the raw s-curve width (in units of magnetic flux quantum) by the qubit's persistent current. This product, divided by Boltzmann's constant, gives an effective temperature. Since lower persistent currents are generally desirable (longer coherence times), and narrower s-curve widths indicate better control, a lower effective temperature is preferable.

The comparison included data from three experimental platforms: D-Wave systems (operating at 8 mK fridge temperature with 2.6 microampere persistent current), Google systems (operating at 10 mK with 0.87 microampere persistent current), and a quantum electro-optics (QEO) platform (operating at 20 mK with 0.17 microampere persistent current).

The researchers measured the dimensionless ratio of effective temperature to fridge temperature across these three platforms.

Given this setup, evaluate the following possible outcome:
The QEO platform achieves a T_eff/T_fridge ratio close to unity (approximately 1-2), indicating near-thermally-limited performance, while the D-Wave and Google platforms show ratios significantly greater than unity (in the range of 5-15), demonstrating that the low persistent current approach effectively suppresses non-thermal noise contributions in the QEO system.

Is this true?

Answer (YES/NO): NO